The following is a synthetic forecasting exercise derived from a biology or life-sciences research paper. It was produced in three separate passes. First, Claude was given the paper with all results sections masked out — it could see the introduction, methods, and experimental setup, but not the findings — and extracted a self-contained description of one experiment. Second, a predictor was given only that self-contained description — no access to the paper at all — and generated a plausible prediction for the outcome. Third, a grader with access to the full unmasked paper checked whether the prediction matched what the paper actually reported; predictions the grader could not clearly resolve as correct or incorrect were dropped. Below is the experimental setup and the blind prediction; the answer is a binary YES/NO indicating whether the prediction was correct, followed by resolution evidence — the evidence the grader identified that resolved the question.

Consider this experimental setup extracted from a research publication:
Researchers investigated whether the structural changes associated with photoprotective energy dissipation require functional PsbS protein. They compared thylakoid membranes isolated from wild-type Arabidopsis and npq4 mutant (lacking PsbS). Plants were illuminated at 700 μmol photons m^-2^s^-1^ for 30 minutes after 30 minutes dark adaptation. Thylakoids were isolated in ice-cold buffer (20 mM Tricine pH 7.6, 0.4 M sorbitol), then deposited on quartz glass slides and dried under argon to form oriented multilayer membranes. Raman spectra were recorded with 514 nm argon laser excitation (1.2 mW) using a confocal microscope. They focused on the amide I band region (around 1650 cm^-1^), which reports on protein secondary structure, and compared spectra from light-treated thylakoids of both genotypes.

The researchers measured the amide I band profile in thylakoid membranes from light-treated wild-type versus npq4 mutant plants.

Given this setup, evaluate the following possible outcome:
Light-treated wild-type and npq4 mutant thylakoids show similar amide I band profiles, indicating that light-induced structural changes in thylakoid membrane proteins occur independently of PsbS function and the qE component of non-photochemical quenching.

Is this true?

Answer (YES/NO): NO